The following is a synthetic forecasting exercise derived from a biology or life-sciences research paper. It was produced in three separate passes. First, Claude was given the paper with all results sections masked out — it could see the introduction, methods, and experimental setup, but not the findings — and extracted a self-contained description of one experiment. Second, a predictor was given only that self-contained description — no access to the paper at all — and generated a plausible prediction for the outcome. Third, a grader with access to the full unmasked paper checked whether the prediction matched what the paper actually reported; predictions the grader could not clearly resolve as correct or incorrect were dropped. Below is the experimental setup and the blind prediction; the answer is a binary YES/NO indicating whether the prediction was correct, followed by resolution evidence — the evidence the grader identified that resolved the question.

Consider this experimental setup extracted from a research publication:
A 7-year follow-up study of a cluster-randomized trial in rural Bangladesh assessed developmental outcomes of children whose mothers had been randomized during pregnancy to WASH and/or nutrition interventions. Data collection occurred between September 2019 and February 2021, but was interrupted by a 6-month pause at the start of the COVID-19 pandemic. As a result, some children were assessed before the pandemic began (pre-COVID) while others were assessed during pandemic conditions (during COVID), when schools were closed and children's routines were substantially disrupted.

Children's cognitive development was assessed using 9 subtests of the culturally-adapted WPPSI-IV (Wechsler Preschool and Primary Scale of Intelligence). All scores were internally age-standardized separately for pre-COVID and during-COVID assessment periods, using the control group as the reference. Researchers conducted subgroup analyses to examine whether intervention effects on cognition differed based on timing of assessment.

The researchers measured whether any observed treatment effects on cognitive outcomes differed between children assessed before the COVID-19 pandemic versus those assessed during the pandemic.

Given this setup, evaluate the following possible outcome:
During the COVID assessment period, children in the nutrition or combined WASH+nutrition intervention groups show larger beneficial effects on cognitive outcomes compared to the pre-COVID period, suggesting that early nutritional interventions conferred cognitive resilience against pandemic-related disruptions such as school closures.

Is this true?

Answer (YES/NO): NO